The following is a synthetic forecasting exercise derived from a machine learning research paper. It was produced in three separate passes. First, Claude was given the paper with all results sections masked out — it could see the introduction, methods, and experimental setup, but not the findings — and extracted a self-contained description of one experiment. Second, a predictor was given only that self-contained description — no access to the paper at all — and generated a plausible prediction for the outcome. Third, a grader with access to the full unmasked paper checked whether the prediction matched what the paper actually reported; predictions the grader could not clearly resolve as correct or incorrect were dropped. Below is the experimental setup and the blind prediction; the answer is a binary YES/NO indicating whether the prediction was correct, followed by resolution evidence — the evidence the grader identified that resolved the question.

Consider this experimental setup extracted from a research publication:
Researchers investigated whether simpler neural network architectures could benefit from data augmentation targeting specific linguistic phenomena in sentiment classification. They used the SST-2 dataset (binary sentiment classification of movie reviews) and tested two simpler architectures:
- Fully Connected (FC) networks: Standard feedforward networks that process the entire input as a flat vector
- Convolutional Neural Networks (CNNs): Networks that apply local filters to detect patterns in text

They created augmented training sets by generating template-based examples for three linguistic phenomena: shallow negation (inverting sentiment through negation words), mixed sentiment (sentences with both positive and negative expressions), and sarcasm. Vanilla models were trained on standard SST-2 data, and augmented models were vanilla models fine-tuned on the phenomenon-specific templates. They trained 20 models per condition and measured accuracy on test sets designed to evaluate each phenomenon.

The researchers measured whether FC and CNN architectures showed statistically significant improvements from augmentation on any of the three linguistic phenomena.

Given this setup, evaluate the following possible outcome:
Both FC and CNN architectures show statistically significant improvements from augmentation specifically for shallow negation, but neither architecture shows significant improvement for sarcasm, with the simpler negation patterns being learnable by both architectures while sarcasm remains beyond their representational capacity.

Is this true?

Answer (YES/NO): NO